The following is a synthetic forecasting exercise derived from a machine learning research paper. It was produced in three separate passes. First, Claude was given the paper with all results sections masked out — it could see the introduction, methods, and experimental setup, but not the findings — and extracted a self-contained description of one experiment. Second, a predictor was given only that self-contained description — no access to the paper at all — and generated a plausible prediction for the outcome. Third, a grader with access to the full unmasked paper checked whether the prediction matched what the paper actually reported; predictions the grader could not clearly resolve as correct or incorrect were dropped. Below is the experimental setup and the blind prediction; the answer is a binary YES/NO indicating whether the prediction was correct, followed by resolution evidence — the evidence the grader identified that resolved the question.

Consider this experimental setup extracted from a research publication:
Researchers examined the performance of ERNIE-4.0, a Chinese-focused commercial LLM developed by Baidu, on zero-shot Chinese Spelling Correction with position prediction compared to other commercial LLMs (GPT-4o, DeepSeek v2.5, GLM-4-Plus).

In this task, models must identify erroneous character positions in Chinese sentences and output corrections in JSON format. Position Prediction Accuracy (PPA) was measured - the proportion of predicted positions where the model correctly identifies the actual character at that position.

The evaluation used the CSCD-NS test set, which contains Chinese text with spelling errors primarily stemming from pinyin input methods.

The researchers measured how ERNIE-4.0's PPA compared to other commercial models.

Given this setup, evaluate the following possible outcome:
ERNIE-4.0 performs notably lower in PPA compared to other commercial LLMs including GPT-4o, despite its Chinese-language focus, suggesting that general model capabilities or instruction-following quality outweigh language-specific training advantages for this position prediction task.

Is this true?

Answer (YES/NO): YES